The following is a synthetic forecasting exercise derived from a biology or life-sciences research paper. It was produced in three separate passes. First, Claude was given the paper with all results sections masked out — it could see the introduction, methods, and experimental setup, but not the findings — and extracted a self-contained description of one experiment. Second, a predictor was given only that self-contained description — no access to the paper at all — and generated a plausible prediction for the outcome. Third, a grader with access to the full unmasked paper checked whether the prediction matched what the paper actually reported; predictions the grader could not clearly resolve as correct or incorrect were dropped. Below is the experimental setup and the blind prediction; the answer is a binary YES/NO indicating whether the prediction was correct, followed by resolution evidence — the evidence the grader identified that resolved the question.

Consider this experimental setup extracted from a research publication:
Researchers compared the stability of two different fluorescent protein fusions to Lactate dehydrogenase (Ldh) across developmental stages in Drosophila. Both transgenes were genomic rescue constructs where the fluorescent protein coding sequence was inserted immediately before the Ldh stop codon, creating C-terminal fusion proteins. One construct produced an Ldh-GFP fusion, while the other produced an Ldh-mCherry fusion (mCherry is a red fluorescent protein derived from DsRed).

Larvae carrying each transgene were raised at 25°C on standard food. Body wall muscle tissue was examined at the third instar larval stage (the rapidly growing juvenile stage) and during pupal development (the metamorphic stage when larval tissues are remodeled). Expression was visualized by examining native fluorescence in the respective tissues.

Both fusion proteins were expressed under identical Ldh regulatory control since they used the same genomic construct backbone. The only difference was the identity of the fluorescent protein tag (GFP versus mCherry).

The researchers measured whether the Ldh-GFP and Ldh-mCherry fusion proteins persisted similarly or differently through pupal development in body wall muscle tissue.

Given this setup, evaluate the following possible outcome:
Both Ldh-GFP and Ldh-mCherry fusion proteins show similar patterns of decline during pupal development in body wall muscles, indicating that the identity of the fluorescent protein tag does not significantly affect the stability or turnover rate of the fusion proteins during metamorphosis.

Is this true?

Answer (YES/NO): NO